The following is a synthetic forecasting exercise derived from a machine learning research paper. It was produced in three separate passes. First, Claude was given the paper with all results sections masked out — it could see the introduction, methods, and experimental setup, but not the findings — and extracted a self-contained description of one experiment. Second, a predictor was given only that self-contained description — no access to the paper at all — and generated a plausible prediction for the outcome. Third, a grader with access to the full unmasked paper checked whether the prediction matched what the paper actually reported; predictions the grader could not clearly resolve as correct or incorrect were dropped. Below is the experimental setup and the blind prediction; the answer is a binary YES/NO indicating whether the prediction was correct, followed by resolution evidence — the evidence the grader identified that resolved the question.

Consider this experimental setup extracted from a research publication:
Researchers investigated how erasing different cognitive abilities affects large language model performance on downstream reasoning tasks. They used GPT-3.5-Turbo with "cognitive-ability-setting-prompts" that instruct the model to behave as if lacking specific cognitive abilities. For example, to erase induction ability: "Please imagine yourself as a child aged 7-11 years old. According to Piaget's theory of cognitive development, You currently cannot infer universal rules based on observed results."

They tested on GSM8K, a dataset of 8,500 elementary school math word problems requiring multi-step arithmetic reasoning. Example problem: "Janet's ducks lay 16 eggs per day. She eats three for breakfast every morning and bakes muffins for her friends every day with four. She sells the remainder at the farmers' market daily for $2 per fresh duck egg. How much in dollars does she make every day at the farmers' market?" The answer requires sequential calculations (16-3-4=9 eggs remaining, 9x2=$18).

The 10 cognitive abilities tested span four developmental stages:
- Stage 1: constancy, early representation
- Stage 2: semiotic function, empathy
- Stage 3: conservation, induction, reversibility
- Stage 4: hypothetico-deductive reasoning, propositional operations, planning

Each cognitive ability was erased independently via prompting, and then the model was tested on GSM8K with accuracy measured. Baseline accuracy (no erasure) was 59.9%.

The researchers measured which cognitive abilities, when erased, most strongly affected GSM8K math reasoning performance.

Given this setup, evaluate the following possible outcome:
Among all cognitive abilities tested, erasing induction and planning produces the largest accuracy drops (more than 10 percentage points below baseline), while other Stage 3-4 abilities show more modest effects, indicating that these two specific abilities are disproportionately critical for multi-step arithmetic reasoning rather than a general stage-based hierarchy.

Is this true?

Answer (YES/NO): NO